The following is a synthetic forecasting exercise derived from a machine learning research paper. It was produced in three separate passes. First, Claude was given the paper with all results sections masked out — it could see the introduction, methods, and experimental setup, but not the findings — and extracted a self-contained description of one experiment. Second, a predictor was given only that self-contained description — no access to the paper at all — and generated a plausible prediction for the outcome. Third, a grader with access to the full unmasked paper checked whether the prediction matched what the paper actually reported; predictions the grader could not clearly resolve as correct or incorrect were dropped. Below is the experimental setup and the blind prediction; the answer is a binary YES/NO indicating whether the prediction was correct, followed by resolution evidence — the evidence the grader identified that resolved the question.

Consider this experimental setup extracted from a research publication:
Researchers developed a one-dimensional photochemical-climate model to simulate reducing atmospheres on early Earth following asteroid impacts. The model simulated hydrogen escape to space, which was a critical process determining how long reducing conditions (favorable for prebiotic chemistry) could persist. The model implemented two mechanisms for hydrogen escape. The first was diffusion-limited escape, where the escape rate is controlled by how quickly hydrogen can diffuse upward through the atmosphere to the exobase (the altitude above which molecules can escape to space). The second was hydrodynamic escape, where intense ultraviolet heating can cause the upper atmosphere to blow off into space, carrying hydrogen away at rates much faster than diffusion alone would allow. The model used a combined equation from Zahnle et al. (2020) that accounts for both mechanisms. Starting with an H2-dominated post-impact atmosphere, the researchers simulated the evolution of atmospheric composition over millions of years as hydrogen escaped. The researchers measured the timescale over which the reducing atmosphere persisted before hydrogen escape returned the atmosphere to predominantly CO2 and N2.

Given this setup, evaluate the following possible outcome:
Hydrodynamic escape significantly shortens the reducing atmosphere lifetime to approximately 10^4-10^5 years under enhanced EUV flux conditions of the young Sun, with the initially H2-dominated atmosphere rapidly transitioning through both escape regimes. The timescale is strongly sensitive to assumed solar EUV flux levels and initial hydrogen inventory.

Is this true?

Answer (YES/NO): NO